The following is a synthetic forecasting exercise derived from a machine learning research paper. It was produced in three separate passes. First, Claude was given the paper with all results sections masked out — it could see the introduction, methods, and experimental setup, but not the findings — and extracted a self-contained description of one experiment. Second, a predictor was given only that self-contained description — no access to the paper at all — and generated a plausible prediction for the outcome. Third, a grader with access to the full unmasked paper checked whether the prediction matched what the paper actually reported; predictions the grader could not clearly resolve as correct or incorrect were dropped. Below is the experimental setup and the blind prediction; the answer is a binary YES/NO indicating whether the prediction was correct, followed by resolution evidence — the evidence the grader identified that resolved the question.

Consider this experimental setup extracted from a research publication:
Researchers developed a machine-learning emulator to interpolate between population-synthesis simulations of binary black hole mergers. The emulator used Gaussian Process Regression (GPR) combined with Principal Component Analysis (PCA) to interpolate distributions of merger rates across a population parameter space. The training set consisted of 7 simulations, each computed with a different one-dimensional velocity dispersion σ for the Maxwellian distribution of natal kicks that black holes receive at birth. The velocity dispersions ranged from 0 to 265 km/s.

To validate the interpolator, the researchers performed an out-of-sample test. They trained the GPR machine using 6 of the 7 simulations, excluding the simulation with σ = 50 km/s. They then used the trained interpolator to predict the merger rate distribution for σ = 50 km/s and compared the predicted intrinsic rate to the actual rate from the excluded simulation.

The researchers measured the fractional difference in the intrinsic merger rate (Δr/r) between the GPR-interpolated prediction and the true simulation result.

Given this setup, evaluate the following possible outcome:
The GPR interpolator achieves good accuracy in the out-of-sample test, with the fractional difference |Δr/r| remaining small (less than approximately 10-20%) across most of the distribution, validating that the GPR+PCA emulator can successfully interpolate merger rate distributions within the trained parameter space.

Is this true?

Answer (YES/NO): YES